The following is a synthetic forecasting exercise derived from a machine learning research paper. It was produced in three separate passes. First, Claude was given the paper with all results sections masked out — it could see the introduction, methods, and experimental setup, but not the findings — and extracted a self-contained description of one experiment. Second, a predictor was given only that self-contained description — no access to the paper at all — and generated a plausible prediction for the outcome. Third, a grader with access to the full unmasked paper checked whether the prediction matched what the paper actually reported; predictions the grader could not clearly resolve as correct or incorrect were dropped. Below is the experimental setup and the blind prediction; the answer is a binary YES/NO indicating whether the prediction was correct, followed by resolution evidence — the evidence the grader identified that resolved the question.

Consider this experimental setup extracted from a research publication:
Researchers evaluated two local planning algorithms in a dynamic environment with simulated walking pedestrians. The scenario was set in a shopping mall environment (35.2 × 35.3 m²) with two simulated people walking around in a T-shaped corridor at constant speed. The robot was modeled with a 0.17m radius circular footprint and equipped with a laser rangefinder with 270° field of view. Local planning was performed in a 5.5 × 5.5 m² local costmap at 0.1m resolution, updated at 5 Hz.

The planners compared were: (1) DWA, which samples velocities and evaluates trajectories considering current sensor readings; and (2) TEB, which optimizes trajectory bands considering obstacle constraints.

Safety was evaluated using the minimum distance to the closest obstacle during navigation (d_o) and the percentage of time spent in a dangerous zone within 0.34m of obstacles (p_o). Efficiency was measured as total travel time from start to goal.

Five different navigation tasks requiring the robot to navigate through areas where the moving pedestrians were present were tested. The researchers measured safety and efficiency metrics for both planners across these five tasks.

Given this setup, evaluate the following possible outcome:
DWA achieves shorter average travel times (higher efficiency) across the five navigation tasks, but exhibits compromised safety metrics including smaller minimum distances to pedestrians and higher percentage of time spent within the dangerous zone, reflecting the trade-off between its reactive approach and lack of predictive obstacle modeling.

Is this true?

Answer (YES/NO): NO